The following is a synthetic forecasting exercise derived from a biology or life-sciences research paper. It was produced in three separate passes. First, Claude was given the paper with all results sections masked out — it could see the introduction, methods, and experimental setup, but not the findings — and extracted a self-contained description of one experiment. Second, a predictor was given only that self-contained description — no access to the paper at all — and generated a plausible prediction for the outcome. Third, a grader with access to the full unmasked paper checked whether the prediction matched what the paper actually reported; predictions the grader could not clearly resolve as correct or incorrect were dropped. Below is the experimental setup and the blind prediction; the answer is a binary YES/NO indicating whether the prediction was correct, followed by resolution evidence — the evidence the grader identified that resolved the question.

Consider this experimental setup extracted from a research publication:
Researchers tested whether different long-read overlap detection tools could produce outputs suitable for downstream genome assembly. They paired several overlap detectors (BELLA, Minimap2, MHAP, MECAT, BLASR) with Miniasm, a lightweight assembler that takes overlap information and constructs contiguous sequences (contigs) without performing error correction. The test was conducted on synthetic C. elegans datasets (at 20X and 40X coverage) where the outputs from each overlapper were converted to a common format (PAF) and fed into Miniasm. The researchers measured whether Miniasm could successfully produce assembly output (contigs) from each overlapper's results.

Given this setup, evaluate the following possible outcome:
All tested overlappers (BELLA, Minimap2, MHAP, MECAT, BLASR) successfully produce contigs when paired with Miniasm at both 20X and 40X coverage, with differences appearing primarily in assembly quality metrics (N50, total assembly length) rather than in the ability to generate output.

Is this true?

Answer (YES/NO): NO